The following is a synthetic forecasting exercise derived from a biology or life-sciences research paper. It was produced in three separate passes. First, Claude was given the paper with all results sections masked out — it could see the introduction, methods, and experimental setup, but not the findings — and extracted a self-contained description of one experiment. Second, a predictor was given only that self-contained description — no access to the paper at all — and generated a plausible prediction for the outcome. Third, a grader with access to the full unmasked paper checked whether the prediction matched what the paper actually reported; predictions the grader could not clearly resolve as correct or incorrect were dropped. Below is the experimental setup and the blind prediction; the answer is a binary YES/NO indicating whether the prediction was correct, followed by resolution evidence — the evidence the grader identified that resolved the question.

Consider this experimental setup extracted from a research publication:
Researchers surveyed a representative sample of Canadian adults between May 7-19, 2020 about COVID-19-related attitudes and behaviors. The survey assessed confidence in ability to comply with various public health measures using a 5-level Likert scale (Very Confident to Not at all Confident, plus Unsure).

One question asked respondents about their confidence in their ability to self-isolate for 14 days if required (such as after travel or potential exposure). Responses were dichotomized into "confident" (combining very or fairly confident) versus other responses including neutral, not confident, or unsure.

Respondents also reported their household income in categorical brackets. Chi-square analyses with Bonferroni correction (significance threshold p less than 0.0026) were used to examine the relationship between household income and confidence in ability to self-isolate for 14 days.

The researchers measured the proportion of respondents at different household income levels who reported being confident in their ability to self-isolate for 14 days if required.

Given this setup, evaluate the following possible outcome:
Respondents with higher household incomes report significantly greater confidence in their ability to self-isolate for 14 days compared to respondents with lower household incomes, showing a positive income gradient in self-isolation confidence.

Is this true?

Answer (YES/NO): YES